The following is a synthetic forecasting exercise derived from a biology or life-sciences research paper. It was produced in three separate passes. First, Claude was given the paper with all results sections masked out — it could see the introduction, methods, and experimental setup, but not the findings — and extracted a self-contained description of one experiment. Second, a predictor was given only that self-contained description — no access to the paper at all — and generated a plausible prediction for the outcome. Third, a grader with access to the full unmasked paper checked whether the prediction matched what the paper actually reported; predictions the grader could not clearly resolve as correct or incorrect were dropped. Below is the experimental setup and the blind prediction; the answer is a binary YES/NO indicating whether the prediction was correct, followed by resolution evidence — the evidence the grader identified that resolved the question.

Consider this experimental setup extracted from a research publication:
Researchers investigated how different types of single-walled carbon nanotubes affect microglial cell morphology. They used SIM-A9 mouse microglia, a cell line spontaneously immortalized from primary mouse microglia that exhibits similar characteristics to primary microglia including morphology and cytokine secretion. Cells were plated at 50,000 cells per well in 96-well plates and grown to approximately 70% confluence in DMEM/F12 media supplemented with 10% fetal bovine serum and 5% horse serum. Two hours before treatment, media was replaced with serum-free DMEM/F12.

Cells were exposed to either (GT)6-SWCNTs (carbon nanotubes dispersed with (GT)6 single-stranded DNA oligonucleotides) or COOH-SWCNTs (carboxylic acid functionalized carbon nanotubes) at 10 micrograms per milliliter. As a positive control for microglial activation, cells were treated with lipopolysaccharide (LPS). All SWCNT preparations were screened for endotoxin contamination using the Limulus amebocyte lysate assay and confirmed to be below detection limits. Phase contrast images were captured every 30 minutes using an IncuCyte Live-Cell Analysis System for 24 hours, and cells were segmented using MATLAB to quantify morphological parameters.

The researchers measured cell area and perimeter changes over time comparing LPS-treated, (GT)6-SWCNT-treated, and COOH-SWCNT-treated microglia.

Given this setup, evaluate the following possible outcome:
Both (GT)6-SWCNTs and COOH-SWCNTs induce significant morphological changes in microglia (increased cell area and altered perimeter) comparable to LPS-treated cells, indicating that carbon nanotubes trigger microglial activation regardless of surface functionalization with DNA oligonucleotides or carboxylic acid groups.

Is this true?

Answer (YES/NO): NO